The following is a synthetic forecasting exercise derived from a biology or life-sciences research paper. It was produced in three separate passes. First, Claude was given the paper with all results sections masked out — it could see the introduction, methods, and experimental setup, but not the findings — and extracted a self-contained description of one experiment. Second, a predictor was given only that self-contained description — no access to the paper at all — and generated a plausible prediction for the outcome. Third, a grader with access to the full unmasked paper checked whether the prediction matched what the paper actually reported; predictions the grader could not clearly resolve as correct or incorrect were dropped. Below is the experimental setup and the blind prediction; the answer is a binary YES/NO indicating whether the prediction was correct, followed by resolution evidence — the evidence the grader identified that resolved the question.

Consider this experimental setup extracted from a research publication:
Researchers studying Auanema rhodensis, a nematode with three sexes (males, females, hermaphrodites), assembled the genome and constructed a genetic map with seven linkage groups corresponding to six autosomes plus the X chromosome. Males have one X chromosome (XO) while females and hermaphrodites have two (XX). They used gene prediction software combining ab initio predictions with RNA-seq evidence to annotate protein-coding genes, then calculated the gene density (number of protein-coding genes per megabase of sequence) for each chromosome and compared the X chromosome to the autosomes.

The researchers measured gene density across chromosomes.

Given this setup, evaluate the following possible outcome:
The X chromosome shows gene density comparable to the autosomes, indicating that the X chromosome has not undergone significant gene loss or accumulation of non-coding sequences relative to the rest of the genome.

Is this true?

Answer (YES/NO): NO